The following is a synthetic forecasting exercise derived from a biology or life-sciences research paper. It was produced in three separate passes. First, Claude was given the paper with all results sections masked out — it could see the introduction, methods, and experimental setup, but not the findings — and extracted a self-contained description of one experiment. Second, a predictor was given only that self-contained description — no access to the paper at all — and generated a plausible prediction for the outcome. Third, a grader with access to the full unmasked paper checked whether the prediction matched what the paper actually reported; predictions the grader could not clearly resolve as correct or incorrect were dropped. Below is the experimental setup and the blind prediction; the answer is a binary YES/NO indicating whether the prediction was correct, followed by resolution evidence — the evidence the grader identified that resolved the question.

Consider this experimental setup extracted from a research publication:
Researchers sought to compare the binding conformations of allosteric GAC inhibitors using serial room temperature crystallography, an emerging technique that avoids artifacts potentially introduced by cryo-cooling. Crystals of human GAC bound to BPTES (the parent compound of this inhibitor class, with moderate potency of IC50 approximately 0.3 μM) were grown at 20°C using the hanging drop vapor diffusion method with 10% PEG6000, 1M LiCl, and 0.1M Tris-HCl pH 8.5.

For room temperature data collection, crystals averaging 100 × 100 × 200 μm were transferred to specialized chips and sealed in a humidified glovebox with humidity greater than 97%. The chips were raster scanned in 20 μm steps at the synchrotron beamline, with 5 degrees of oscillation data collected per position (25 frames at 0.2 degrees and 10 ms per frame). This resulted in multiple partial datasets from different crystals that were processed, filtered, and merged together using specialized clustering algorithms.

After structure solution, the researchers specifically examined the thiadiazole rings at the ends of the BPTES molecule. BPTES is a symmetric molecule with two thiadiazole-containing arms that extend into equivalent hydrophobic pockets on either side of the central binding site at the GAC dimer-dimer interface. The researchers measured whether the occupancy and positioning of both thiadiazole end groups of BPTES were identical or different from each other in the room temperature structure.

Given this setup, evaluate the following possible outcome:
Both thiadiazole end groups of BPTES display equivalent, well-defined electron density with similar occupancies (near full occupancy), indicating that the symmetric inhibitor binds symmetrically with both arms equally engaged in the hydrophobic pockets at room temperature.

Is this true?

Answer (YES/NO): NO